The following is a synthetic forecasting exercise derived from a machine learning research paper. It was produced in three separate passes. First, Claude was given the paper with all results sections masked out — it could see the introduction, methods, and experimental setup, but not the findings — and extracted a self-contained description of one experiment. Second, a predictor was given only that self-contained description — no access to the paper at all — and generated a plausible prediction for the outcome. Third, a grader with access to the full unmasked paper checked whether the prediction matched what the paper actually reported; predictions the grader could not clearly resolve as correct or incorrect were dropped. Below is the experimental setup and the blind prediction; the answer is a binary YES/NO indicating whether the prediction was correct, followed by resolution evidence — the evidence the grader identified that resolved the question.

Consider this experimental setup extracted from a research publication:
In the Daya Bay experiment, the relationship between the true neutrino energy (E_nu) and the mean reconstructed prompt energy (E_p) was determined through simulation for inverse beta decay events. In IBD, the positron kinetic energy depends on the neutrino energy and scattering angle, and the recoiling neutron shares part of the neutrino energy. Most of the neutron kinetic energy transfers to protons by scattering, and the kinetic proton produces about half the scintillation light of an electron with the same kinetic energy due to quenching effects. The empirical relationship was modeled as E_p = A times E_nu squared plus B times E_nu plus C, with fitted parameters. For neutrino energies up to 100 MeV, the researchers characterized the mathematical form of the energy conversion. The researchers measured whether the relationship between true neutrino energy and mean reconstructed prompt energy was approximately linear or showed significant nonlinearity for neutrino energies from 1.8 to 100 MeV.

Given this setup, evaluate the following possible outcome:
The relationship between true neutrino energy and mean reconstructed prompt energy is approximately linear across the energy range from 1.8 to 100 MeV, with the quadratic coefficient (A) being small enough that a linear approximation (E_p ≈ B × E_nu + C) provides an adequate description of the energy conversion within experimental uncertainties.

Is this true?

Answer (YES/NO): NO